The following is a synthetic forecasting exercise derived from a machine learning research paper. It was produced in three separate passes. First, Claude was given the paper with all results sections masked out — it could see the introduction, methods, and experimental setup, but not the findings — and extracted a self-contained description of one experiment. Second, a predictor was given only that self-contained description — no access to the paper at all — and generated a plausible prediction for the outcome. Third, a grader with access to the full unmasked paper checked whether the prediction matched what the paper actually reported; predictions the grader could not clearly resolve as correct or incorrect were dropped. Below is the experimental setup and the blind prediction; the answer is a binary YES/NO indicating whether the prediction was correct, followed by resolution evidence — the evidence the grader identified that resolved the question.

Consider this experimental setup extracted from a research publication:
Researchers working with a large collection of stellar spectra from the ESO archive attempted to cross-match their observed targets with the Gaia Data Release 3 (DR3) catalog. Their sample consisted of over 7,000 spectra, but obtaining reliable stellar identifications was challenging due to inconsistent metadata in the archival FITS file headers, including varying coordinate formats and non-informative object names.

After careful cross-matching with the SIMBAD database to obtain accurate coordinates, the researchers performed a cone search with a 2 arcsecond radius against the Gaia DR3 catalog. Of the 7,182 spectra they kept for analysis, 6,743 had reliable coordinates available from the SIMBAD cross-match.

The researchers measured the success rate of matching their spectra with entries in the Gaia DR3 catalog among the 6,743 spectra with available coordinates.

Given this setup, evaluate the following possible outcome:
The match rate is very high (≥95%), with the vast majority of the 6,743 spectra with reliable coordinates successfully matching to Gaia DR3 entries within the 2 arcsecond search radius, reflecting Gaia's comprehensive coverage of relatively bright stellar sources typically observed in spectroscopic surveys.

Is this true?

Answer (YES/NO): NO